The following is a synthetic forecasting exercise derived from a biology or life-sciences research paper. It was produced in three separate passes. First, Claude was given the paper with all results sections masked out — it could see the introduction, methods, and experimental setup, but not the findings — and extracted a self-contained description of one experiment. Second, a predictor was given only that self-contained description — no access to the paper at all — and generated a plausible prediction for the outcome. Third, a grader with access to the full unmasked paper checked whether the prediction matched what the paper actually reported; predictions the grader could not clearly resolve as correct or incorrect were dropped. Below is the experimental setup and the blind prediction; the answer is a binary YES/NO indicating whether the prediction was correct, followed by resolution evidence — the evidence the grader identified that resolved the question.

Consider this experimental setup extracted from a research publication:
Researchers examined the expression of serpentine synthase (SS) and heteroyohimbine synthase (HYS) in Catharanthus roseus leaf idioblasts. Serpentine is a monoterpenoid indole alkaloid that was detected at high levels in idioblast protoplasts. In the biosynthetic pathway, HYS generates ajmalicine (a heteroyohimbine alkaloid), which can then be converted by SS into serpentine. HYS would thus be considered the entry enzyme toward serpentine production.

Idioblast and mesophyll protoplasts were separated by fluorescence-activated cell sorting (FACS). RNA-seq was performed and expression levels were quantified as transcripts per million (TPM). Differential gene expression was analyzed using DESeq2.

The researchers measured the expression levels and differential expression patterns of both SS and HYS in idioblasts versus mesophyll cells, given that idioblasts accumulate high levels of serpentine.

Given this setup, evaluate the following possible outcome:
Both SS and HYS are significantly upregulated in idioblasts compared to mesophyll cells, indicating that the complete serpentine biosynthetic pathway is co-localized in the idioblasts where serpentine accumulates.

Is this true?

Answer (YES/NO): NO